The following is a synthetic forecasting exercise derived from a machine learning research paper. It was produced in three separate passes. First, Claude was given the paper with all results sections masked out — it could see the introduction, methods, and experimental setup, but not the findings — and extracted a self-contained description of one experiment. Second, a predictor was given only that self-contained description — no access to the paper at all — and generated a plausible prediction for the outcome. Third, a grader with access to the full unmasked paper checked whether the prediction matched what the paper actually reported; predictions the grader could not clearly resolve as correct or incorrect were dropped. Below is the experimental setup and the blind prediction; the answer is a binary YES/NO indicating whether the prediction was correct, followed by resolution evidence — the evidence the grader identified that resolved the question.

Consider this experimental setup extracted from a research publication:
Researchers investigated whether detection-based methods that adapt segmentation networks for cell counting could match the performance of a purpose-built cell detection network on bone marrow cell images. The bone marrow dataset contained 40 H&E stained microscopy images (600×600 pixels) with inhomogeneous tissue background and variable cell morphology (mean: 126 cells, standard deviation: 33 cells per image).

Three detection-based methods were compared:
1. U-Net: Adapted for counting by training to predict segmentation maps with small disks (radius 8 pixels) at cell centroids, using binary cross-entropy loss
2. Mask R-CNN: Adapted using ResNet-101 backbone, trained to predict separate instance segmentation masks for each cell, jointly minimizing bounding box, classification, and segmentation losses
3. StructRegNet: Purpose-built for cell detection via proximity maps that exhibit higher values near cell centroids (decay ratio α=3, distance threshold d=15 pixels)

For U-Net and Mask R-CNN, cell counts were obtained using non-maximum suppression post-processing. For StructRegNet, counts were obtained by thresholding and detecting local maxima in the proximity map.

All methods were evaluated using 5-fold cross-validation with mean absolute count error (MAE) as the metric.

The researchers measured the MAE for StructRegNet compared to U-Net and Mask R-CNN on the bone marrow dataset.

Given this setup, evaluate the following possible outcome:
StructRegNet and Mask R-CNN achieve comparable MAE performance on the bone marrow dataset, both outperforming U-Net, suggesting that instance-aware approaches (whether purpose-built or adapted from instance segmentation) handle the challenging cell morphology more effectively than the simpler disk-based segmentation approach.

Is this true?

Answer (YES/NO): NO